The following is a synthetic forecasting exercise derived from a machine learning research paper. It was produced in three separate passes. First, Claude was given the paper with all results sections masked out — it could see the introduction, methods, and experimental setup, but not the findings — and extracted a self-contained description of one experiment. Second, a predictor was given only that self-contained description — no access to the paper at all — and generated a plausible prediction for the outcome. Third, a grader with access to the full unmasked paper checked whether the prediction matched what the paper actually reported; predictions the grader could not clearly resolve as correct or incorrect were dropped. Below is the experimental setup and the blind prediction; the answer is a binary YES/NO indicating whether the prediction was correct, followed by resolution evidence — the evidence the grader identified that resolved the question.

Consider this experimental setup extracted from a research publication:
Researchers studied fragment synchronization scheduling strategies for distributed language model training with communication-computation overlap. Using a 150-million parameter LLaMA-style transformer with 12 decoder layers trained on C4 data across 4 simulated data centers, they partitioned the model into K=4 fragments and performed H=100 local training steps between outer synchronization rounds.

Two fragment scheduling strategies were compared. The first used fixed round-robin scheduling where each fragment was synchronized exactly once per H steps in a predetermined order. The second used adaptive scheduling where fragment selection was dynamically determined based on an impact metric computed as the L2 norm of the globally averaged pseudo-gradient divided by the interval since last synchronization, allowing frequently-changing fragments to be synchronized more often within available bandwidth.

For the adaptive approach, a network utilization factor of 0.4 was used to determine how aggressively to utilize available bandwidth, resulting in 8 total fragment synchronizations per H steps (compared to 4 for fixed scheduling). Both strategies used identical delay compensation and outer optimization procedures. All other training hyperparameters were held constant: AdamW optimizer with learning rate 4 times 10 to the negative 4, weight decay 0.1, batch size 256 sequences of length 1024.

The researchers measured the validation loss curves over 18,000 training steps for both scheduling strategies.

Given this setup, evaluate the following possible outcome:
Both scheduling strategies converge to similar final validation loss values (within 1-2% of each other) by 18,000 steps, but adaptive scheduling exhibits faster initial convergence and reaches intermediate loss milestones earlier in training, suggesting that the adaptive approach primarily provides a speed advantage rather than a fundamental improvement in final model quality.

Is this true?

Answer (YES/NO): NO